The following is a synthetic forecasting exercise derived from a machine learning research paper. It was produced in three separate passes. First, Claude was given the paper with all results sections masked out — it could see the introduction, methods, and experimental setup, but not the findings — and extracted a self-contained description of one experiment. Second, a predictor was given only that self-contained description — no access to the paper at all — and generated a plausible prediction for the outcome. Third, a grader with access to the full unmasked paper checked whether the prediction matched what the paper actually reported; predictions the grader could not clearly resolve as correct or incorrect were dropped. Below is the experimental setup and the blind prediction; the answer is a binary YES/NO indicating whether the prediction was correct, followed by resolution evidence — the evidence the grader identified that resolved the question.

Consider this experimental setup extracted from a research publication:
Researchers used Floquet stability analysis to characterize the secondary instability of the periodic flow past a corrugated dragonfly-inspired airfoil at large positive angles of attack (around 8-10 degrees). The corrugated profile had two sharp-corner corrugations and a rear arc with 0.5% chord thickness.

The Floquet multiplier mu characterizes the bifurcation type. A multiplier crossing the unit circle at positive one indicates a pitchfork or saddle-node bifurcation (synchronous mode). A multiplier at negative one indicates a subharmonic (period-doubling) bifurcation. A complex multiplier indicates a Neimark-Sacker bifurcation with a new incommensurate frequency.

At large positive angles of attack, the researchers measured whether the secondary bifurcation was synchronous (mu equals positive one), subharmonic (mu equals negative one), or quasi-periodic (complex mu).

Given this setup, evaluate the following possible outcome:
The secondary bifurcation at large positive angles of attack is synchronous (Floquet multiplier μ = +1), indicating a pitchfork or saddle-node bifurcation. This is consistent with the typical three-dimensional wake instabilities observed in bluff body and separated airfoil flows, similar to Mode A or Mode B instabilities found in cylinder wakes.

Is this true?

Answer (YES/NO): NO